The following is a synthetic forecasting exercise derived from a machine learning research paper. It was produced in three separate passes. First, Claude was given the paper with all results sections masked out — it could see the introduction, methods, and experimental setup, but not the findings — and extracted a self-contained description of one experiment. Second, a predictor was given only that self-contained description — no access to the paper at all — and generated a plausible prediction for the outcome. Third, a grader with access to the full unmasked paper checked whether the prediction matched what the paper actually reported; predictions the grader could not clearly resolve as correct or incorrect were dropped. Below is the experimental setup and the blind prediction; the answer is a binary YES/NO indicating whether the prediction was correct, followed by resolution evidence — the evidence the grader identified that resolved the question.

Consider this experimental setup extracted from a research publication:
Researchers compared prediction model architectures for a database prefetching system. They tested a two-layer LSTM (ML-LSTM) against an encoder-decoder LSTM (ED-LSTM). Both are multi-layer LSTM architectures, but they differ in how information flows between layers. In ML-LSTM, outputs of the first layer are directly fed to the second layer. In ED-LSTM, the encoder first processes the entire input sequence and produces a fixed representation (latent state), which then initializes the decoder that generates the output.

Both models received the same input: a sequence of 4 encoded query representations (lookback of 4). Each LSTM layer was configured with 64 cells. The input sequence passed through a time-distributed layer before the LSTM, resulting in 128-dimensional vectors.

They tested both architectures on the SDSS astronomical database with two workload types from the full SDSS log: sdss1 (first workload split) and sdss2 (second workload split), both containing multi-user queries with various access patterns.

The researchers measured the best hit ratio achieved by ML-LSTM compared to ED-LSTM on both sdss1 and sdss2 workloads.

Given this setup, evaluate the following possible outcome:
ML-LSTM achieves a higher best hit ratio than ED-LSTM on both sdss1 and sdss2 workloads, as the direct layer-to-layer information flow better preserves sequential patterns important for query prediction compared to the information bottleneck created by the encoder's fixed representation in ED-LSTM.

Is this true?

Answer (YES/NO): NO